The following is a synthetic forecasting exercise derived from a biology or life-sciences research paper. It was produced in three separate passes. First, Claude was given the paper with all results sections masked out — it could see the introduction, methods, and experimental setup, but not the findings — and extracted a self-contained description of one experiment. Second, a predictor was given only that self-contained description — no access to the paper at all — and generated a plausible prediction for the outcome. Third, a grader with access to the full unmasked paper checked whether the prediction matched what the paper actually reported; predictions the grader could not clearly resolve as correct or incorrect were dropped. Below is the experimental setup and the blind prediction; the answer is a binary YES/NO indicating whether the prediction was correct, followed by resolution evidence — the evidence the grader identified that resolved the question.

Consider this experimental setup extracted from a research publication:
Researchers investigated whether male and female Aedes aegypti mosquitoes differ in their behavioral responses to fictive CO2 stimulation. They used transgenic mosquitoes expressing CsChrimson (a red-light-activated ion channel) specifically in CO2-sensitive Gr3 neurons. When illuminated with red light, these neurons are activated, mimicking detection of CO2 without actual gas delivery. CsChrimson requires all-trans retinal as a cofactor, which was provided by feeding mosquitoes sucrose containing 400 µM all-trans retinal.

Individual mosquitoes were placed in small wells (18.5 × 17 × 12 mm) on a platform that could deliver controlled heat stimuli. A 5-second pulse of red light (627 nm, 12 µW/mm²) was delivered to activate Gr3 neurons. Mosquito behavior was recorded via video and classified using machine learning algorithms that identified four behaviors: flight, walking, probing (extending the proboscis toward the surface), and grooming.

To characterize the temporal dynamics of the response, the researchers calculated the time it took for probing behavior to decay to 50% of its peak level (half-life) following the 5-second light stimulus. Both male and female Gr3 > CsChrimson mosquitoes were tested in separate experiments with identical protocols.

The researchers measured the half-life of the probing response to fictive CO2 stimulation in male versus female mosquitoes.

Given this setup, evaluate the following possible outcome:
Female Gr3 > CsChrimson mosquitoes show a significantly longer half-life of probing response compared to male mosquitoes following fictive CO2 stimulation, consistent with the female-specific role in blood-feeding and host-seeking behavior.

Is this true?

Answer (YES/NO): YES